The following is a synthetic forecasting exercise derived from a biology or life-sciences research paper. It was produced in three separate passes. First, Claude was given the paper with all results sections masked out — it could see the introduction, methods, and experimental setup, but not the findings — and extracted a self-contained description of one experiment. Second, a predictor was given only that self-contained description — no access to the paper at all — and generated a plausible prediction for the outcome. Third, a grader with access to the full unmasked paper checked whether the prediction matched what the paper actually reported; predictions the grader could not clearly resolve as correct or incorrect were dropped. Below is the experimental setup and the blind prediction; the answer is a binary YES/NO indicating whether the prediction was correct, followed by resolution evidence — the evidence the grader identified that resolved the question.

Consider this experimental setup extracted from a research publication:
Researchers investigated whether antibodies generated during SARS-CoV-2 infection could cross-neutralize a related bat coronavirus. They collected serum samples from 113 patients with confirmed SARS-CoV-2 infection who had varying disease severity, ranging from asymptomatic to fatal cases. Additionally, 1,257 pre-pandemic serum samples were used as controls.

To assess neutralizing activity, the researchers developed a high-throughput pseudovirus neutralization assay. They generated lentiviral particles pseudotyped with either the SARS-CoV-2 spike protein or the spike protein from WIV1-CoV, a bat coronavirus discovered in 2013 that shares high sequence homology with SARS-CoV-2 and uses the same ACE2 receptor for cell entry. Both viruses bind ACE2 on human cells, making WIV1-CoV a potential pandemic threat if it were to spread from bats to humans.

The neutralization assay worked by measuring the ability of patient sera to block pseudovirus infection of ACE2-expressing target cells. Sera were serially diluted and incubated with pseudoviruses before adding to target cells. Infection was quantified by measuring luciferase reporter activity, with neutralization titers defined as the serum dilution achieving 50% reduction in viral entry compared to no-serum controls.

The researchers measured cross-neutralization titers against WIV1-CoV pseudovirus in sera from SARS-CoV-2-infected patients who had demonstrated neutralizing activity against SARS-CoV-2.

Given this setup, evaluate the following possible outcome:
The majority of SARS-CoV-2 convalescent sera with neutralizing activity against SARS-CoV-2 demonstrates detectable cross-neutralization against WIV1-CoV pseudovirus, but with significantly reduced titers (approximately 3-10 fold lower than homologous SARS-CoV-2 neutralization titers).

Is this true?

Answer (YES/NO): NO